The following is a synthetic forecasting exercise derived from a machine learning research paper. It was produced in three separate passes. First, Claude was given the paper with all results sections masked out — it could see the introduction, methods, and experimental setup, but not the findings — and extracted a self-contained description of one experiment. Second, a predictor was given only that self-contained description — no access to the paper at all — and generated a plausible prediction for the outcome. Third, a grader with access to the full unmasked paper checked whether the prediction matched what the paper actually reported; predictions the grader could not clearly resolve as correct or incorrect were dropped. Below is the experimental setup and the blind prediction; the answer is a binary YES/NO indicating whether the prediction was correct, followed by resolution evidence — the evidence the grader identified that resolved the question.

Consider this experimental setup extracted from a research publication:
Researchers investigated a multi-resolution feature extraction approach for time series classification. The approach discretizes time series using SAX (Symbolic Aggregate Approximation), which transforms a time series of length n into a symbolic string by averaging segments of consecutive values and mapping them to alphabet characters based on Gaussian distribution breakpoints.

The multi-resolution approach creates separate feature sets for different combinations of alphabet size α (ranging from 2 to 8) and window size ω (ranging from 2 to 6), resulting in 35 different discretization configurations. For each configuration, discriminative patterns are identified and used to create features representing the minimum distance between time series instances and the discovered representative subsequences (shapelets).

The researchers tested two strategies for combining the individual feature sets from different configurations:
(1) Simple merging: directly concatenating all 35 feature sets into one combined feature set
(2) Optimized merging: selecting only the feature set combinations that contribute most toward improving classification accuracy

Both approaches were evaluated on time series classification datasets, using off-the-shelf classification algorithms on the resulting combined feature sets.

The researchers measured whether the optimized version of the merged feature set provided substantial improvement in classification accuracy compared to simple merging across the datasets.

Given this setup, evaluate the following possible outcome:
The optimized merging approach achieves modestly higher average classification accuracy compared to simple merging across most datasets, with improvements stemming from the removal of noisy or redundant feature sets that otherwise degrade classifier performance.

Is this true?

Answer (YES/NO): NO